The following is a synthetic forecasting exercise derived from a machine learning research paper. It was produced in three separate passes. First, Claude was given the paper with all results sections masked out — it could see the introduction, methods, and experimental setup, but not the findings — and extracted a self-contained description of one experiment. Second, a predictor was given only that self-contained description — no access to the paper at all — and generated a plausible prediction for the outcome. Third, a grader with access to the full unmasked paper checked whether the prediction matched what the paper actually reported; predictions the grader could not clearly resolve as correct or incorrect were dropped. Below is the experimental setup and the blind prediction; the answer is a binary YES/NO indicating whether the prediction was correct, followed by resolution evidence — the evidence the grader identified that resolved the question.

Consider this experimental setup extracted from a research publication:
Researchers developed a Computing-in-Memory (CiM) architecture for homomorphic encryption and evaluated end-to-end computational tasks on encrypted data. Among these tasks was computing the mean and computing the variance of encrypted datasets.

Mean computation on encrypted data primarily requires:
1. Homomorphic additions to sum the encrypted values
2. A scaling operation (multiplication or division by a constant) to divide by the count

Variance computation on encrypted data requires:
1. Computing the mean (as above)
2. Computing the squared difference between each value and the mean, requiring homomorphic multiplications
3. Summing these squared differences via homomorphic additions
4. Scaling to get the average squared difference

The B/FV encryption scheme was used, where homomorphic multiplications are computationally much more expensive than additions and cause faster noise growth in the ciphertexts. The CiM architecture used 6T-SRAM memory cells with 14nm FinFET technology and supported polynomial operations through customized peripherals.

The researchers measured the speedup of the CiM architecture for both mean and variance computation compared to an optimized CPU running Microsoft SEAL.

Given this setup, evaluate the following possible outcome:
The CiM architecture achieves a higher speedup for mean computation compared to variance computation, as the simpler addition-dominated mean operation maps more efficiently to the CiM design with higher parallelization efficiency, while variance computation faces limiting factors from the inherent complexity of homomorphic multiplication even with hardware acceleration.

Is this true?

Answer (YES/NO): YES